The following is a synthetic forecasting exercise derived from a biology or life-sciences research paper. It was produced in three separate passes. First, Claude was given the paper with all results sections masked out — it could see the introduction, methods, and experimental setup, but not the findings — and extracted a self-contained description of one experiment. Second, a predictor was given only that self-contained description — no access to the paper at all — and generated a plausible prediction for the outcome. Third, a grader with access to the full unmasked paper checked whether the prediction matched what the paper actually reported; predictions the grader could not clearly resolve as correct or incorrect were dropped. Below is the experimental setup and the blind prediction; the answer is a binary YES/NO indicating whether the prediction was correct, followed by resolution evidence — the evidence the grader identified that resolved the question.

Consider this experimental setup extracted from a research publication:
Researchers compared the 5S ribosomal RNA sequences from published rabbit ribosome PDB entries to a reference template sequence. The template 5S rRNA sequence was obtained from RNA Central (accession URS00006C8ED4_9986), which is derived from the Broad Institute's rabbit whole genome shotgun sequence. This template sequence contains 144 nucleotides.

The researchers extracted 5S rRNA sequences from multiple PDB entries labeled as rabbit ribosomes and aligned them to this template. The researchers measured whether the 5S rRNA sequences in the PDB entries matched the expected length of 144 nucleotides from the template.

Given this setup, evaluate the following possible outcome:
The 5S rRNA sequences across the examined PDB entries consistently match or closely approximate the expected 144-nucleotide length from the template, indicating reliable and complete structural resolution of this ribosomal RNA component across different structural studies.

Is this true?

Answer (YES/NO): NO